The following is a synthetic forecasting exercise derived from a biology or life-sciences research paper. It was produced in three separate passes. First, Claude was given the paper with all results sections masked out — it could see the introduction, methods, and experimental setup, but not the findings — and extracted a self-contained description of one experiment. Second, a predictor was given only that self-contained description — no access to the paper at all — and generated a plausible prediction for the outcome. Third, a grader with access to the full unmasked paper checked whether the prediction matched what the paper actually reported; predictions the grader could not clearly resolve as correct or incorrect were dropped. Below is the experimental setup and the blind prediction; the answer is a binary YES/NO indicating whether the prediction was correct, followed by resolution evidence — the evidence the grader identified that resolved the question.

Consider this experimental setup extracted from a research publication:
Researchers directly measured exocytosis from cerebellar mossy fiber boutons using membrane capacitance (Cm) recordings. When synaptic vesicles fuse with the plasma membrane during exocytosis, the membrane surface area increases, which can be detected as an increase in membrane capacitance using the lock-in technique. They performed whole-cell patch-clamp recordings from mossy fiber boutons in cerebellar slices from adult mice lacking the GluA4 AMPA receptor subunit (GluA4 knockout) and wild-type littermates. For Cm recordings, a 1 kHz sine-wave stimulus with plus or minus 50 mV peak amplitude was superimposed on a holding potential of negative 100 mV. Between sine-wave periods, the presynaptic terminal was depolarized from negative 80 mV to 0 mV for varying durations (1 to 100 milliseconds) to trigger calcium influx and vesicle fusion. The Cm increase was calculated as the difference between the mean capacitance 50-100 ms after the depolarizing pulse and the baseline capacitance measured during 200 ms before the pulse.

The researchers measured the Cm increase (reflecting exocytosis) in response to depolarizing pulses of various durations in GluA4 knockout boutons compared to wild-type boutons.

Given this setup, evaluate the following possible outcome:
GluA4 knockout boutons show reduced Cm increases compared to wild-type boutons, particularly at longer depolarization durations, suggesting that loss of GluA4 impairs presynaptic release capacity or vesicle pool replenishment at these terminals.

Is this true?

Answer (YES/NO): NO